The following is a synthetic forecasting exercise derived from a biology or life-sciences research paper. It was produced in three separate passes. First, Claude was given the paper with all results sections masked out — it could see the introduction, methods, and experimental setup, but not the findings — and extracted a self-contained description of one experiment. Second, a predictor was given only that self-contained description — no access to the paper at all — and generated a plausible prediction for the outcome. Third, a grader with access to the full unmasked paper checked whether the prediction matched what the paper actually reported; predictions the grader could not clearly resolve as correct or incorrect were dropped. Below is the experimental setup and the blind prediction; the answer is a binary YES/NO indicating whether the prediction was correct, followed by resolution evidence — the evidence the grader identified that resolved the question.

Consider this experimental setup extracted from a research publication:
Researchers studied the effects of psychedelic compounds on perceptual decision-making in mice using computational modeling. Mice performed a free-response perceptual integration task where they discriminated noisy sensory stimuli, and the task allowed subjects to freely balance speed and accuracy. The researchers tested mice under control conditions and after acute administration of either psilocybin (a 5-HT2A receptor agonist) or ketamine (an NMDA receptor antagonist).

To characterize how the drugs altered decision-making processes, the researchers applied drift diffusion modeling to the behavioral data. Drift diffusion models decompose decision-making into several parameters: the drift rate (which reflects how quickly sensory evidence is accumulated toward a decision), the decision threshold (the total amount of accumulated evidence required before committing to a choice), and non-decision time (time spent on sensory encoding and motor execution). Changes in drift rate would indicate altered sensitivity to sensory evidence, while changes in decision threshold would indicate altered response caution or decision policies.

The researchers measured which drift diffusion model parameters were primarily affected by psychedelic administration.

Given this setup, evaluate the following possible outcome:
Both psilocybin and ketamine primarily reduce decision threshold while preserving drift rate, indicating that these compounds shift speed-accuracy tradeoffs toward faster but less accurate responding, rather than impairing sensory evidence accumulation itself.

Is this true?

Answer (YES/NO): NO